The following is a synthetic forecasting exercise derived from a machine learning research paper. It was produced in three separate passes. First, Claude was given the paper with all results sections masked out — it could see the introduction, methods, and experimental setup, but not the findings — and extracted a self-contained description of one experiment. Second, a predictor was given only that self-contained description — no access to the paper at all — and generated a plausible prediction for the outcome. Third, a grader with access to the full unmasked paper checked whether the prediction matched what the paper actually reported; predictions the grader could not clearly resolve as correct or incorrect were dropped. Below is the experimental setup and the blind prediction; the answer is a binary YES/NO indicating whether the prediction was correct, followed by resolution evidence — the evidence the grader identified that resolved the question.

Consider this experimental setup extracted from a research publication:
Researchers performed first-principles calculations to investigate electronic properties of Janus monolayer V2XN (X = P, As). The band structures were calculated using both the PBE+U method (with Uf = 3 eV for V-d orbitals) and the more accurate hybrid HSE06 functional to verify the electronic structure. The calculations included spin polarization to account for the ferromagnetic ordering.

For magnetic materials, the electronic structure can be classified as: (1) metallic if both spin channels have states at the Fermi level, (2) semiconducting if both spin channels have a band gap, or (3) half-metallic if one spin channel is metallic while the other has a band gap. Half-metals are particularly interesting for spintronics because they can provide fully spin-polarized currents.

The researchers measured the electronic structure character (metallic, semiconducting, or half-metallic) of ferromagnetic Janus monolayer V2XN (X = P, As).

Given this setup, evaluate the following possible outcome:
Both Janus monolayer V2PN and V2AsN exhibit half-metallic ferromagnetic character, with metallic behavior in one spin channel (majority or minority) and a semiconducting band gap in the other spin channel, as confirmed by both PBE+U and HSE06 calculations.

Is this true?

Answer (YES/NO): YES